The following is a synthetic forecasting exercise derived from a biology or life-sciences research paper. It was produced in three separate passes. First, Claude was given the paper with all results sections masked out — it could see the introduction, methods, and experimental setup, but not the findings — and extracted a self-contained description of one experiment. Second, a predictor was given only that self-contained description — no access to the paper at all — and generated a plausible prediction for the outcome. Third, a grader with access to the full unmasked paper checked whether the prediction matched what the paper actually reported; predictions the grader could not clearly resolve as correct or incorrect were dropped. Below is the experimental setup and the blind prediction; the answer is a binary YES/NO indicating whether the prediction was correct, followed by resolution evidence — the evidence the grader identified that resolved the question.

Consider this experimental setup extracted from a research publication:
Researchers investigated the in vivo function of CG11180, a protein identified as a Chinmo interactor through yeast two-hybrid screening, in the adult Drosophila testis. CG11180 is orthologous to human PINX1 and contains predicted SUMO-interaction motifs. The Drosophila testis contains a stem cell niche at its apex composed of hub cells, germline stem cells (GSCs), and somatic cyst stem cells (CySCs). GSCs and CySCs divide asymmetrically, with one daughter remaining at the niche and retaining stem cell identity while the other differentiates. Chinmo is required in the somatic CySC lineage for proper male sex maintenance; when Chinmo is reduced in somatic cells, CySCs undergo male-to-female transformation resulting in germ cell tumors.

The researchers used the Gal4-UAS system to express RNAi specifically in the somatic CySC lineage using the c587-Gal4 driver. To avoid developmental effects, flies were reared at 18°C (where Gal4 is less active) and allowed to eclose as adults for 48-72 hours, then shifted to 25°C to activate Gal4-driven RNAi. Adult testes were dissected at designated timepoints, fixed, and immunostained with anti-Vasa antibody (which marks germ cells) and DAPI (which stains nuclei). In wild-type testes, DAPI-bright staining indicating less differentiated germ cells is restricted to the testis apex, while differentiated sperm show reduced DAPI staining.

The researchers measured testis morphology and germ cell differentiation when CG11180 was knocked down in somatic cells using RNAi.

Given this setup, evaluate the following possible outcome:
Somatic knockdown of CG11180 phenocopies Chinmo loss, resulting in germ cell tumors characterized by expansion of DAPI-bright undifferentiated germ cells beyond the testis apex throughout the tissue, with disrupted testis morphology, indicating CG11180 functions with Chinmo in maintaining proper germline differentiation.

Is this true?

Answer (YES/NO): YES